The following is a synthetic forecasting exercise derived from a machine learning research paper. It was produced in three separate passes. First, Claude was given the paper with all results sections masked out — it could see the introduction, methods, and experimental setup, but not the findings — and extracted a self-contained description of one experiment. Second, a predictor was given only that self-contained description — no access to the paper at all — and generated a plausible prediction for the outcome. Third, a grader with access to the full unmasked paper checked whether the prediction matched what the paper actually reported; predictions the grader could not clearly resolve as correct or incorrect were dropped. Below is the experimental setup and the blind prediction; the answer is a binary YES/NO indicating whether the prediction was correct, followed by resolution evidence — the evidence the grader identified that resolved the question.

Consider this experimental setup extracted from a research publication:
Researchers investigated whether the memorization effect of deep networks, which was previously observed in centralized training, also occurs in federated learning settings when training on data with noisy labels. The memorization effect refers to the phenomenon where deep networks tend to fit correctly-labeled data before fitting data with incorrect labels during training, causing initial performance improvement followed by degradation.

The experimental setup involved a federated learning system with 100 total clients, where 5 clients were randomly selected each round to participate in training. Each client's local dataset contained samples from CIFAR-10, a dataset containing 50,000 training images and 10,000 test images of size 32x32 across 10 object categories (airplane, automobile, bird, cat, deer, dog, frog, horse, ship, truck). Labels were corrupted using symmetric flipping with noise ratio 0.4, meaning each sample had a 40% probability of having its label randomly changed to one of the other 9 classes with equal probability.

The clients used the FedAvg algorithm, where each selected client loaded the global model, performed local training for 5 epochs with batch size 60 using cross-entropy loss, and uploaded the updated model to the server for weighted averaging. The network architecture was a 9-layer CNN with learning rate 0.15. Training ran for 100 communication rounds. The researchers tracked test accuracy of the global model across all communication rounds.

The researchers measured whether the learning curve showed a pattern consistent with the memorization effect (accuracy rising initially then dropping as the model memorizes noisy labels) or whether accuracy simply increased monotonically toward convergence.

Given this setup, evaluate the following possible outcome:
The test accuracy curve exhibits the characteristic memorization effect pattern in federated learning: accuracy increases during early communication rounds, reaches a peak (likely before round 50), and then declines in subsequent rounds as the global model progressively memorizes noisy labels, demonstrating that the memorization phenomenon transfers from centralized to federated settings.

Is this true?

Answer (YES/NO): YES